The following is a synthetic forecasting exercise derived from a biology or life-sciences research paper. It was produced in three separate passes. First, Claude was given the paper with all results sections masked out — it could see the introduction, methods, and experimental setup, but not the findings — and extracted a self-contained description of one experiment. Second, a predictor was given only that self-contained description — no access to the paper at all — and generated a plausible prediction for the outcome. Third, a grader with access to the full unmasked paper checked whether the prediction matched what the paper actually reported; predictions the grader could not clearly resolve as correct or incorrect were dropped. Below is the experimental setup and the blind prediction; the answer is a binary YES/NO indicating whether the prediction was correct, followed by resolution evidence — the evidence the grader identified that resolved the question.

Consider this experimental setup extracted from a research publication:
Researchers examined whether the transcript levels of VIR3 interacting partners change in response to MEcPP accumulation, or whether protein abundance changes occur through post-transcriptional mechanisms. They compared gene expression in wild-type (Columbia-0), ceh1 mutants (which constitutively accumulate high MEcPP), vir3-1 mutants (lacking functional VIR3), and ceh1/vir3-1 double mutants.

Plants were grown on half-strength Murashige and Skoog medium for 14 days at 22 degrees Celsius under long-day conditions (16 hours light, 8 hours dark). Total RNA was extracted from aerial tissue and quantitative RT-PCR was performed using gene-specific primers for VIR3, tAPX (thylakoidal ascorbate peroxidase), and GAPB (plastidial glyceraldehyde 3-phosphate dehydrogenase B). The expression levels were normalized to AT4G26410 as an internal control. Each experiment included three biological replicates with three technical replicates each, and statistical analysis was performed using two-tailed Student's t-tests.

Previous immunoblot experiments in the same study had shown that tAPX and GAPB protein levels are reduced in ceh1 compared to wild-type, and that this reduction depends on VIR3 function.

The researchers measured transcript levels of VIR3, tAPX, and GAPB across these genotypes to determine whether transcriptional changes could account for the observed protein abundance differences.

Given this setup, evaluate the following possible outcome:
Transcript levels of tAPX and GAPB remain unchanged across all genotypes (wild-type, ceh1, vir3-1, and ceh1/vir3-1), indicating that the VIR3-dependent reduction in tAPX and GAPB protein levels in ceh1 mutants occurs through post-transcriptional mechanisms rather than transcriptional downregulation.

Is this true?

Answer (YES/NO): NO